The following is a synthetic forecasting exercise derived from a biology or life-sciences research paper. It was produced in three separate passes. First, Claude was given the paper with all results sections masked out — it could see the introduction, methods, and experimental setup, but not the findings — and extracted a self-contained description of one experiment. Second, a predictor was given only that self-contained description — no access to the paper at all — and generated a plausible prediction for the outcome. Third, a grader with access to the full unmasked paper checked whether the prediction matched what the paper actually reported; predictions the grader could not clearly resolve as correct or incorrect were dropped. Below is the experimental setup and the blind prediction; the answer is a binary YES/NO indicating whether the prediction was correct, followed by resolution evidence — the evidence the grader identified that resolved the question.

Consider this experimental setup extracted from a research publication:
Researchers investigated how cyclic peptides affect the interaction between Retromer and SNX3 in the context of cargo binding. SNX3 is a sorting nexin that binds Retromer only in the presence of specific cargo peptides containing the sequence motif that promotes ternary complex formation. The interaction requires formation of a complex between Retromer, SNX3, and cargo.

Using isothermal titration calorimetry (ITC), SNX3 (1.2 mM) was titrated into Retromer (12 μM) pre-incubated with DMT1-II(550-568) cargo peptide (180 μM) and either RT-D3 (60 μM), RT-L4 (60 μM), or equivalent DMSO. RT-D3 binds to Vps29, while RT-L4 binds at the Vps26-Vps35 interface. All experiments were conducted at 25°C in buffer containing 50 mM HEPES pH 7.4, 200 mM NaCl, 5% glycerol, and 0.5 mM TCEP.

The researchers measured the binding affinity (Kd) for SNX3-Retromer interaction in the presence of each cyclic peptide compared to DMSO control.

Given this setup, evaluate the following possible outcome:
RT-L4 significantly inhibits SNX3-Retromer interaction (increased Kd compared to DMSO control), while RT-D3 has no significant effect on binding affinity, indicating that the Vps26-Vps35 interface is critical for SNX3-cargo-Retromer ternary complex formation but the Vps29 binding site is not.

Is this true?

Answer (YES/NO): NO